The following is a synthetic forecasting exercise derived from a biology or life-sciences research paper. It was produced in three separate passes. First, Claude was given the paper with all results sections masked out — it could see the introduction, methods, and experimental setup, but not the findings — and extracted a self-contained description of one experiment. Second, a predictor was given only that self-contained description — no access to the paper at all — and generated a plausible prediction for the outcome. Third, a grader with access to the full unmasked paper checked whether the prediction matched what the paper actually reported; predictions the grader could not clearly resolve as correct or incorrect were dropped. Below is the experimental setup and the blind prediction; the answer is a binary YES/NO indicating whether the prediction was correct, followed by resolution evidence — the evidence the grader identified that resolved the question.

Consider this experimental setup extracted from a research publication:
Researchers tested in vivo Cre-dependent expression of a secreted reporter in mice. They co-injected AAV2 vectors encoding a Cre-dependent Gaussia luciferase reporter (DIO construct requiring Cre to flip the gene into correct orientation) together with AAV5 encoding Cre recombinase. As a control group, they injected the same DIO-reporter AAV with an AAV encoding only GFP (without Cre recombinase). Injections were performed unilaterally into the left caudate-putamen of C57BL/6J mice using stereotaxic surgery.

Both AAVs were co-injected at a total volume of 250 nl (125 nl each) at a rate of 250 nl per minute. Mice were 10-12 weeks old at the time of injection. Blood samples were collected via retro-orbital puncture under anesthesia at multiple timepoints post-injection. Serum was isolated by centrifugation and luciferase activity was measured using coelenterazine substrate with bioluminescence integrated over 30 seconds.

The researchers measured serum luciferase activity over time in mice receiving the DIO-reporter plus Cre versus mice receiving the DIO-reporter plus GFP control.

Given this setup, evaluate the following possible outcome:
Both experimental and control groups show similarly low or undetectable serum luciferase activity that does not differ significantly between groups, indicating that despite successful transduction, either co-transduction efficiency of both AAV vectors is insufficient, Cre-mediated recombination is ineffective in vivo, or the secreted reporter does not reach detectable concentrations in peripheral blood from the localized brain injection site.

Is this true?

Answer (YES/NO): NO